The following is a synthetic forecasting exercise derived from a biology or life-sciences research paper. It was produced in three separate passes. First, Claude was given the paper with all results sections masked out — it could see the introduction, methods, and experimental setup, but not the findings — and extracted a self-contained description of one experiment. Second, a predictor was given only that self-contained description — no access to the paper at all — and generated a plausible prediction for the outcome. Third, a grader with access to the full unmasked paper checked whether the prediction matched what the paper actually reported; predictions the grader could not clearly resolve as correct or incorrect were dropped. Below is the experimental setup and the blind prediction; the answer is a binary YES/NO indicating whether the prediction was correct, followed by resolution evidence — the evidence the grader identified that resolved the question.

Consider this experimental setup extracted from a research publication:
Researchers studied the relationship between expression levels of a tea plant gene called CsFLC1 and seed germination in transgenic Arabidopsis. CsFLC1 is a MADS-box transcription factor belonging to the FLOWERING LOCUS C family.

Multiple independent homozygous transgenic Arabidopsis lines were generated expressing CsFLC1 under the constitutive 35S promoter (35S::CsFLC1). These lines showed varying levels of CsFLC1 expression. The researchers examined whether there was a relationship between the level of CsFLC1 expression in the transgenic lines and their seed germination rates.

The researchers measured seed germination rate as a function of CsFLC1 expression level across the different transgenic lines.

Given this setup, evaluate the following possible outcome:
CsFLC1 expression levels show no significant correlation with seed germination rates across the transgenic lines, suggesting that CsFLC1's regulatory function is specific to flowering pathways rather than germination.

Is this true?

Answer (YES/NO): NO